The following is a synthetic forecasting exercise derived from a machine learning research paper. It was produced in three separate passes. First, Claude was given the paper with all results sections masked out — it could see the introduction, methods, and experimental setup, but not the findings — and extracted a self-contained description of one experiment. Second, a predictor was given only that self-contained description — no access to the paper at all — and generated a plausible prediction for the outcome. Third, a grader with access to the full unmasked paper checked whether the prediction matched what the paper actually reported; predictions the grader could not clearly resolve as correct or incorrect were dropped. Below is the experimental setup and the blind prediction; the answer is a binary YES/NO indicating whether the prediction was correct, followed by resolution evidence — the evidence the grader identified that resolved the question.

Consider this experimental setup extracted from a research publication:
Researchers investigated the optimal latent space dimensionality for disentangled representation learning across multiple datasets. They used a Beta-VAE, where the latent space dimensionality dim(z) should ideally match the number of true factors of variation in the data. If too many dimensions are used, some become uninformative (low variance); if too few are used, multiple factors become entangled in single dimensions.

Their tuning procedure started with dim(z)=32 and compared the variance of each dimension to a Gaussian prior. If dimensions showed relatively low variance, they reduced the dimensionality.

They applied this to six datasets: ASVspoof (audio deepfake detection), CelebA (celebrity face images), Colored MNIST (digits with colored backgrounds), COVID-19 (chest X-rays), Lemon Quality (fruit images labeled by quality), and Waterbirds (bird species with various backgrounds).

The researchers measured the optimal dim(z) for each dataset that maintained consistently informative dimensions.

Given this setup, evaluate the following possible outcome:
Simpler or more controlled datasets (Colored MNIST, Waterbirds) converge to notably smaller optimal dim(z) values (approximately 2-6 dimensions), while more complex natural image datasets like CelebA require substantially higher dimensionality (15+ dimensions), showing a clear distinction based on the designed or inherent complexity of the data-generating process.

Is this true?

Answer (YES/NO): NO